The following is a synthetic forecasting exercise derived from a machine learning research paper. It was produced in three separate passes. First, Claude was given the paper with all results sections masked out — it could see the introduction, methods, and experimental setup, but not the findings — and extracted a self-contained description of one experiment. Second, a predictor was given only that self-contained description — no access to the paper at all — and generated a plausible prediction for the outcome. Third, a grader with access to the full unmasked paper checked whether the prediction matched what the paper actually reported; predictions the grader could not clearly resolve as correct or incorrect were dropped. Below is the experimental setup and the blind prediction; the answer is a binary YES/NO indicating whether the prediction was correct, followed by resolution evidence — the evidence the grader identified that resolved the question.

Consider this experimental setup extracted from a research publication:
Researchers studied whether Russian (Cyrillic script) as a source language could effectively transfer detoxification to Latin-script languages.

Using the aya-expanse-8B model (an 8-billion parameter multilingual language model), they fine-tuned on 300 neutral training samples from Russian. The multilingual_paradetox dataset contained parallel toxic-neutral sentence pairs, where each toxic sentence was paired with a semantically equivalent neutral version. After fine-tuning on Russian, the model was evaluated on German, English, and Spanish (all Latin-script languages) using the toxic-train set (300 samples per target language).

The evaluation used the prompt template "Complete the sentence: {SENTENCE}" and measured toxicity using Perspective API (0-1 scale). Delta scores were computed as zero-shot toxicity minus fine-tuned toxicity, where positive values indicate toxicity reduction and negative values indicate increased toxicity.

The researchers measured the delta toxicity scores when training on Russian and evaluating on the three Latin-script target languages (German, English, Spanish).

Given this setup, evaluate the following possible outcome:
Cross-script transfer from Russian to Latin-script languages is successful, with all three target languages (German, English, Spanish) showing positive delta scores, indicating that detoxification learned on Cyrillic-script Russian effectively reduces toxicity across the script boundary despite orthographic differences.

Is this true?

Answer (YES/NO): NO